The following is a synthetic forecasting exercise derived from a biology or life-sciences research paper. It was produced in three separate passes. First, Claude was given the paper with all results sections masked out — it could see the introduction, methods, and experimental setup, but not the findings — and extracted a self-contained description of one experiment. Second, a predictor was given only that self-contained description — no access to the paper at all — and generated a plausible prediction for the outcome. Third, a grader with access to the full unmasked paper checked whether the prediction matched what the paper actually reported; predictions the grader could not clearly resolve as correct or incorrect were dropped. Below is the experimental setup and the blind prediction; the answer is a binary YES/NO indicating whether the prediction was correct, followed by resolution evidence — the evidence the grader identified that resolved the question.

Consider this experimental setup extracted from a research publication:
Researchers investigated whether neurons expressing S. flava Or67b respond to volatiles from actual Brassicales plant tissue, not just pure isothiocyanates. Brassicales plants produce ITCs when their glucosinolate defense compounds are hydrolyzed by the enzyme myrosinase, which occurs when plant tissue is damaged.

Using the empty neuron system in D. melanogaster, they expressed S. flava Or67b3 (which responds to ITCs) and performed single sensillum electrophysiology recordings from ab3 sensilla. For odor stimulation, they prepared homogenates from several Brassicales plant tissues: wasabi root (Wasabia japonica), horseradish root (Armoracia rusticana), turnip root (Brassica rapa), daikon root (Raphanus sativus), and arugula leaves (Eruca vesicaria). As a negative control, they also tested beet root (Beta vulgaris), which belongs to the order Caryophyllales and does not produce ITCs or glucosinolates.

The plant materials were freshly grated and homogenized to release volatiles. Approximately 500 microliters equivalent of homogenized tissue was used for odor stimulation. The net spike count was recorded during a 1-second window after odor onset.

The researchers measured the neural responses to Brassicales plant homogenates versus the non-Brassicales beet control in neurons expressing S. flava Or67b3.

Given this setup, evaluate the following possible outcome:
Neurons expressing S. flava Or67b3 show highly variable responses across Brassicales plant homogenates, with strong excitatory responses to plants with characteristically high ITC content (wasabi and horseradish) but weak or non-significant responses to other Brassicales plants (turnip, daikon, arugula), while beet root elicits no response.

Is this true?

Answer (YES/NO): NO